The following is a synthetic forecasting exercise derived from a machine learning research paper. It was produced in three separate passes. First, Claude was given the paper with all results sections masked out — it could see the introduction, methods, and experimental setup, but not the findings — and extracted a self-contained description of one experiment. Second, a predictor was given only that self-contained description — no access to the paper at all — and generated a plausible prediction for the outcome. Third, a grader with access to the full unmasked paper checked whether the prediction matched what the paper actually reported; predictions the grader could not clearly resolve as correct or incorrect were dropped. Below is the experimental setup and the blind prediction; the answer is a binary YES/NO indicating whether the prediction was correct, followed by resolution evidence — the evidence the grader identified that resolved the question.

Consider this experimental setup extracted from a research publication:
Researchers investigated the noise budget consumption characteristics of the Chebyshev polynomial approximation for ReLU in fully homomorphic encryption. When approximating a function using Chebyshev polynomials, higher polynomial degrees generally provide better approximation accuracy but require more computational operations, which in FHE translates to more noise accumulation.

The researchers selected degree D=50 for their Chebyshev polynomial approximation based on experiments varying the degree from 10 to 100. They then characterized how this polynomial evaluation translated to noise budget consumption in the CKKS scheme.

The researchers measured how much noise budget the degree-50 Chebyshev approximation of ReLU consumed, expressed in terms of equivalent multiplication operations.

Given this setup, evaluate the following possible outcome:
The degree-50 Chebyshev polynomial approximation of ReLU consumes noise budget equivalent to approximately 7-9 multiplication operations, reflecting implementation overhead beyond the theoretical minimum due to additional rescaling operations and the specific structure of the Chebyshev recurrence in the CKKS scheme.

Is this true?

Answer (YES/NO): YES